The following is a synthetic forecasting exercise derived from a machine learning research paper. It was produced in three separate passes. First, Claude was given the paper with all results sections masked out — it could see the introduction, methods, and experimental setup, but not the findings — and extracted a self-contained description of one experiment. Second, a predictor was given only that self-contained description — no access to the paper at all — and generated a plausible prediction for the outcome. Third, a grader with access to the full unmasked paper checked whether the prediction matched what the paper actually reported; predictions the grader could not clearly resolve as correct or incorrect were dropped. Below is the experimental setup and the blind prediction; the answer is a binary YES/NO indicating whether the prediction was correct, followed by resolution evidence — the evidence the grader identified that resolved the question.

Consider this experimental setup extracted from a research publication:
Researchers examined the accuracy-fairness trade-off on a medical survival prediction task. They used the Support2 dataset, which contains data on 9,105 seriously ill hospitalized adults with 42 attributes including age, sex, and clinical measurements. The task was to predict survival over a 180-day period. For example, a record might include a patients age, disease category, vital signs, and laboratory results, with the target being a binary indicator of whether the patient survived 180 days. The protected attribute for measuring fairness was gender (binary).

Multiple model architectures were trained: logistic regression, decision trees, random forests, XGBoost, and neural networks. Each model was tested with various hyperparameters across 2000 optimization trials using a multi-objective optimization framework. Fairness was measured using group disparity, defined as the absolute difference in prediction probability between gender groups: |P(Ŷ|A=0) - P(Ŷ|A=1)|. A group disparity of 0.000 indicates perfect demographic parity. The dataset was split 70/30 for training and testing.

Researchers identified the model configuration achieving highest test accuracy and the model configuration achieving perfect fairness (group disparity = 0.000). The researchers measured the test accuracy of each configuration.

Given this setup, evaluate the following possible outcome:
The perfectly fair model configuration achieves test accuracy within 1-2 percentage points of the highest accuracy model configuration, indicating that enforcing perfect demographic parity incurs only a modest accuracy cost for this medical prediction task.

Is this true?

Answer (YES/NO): NO